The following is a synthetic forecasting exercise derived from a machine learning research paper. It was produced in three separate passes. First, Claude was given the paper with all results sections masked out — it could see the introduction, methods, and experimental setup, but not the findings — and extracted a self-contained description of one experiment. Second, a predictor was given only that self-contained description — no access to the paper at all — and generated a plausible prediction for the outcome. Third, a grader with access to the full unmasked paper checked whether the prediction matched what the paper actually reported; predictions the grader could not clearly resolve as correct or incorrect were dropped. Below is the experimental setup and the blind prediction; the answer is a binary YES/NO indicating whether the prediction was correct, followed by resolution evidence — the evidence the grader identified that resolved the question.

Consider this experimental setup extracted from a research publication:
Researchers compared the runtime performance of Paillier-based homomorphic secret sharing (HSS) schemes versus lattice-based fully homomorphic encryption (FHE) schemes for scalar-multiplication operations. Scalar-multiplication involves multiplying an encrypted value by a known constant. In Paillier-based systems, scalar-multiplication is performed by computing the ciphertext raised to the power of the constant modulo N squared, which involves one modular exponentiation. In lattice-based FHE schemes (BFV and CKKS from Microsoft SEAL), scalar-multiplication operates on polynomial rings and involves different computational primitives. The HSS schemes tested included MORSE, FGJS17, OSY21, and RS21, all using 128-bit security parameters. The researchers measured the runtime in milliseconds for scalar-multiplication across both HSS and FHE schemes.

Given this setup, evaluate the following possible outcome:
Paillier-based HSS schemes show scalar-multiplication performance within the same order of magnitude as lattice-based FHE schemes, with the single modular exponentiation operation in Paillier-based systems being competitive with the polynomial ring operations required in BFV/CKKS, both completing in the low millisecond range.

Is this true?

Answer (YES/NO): NO